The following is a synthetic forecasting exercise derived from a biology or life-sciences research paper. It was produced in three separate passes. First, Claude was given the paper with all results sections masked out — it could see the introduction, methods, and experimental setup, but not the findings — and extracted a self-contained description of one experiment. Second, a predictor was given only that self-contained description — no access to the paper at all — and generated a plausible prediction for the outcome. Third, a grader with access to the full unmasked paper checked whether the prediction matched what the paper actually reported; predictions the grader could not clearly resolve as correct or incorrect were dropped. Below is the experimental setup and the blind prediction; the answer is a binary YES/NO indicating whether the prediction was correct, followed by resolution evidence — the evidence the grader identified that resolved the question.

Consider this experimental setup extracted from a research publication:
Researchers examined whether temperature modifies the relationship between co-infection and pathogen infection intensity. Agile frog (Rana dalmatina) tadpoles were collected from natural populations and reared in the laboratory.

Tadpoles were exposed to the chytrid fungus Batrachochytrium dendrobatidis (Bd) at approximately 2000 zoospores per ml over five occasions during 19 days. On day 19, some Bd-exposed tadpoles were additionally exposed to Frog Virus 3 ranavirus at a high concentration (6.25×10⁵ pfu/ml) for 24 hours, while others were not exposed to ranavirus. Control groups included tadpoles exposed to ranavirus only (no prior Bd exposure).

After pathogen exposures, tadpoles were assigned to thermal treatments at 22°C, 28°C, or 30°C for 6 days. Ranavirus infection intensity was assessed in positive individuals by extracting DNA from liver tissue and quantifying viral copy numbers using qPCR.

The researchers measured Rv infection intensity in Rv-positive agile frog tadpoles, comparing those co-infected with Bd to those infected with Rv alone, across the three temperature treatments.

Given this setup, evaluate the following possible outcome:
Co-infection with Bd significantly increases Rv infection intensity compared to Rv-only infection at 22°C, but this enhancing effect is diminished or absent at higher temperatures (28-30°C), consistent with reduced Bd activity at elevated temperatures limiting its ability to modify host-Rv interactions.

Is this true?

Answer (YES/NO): NO